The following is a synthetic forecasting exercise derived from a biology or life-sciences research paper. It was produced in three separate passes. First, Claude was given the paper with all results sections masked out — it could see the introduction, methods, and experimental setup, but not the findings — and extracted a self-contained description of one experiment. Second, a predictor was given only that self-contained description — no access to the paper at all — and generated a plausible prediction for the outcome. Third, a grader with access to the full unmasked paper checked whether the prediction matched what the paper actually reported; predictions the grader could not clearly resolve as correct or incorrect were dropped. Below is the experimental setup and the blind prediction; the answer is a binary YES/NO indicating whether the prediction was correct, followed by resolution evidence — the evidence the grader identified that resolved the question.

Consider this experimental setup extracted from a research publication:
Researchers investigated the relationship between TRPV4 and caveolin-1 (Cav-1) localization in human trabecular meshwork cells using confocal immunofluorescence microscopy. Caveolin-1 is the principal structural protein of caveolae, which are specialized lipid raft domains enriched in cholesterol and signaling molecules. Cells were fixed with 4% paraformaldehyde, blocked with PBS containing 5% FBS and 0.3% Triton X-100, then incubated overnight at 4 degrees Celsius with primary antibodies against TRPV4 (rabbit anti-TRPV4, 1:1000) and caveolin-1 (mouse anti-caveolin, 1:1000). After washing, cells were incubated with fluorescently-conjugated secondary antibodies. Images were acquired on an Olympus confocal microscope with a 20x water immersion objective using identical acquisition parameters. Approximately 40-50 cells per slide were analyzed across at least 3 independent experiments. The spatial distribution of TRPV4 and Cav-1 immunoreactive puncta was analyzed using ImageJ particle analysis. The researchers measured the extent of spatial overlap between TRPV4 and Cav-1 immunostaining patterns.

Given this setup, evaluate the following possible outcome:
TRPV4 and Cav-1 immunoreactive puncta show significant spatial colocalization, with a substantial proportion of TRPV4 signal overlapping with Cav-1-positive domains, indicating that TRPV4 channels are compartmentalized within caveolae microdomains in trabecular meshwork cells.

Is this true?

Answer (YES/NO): NO